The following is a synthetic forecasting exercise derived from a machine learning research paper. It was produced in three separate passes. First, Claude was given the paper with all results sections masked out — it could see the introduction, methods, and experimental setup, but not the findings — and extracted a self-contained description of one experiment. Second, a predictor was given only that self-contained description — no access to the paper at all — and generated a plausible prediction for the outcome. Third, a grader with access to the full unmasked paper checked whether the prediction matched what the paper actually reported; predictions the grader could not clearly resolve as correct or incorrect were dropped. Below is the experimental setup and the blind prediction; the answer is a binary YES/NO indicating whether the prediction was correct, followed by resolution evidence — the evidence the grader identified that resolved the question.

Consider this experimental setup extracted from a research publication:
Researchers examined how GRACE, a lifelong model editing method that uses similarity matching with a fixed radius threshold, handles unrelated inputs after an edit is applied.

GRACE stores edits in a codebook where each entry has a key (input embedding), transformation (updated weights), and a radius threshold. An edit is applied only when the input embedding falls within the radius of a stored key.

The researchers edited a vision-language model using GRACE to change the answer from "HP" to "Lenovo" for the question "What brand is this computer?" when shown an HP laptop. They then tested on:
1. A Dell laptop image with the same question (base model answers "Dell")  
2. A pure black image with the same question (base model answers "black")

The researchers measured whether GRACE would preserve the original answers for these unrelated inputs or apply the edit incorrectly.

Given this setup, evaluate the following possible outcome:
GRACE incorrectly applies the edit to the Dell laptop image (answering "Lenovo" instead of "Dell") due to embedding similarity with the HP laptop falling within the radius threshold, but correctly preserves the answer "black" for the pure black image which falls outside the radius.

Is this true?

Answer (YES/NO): NO